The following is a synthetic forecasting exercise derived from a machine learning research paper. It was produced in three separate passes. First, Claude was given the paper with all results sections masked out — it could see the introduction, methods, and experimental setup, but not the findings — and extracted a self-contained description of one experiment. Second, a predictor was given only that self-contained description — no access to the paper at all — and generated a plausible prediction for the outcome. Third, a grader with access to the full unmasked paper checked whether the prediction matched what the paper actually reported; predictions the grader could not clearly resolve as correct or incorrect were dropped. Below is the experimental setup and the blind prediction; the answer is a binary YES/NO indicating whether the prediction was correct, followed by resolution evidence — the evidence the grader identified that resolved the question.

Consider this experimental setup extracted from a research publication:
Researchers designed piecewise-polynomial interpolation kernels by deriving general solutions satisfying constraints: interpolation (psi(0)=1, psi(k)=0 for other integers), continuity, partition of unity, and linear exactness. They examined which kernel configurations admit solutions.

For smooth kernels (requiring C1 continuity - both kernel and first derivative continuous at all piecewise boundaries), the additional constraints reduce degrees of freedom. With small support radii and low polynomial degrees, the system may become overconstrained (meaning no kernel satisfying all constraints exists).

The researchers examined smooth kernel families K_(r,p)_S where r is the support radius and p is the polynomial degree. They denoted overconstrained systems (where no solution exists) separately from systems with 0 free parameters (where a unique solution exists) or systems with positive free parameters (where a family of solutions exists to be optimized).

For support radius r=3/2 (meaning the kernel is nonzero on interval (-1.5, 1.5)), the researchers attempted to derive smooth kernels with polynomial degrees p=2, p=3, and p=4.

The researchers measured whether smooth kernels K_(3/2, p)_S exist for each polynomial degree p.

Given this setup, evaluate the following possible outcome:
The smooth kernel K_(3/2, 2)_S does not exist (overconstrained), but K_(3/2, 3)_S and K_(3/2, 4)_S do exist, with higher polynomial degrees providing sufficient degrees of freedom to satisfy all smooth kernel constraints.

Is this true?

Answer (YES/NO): NO